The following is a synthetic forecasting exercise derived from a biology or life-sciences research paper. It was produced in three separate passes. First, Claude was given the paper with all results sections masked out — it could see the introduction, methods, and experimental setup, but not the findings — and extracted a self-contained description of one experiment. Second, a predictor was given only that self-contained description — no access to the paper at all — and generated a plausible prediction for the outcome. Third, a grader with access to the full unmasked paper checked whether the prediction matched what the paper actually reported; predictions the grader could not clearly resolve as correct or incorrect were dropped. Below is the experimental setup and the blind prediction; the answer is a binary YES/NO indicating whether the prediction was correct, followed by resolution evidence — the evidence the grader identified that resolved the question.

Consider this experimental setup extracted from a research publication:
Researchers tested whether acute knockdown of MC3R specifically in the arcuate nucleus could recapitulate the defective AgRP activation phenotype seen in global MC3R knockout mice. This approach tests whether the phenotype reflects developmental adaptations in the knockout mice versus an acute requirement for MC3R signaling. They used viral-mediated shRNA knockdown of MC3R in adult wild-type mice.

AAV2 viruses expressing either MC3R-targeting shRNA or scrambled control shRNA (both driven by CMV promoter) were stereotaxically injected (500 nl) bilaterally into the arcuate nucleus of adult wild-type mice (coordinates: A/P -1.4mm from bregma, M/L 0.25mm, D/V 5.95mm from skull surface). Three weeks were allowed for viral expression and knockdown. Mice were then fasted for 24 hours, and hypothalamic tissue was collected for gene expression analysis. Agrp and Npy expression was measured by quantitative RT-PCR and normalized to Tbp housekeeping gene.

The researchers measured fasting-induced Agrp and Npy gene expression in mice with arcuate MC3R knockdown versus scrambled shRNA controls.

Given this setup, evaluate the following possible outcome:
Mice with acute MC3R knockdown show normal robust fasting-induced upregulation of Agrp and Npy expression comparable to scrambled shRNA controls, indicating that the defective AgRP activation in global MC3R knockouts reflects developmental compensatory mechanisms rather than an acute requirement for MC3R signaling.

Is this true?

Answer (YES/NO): NO